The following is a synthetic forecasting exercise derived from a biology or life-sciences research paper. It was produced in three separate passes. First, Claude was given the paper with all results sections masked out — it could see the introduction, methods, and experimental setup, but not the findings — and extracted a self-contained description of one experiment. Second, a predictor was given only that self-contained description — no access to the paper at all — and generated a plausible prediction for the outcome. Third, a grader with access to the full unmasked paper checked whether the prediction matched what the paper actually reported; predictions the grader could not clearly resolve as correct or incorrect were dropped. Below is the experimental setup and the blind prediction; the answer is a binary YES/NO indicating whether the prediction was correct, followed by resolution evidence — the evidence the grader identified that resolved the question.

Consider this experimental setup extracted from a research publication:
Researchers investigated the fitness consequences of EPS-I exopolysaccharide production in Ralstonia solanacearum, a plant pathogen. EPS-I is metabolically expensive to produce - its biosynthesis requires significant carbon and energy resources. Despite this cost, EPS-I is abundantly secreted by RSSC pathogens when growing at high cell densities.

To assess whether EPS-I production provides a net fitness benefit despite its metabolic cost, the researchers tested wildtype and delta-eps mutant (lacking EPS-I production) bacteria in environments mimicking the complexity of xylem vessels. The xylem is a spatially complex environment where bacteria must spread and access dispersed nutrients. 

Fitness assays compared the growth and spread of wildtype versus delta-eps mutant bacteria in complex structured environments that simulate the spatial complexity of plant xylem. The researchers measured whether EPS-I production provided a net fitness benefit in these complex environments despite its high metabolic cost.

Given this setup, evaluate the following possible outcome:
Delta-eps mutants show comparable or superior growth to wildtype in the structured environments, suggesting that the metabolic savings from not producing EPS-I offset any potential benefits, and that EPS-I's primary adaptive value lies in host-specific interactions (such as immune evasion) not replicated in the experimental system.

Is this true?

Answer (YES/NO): NO